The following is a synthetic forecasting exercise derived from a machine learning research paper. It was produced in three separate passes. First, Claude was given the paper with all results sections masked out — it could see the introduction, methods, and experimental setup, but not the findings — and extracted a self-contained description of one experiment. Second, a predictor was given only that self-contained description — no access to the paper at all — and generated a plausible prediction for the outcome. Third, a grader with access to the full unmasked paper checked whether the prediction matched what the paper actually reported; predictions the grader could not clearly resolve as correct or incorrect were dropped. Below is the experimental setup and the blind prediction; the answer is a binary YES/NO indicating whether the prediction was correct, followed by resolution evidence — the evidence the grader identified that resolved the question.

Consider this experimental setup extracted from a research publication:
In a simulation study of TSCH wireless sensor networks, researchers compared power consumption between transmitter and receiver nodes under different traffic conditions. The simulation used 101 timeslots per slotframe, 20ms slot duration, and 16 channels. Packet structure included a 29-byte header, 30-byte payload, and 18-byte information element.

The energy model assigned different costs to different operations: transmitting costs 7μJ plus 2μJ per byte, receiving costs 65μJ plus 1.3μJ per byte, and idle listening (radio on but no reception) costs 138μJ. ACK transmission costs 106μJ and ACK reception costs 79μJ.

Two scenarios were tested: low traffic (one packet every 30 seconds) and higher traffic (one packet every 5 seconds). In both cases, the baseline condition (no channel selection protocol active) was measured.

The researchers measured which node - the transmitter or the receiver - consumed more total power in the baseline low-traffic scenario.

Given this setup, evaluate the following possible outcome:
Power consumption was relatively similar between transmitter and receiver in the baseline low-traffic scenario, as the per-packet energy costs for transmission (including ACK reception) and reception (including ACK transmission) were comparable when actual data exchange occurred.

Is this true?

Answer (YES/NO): NO